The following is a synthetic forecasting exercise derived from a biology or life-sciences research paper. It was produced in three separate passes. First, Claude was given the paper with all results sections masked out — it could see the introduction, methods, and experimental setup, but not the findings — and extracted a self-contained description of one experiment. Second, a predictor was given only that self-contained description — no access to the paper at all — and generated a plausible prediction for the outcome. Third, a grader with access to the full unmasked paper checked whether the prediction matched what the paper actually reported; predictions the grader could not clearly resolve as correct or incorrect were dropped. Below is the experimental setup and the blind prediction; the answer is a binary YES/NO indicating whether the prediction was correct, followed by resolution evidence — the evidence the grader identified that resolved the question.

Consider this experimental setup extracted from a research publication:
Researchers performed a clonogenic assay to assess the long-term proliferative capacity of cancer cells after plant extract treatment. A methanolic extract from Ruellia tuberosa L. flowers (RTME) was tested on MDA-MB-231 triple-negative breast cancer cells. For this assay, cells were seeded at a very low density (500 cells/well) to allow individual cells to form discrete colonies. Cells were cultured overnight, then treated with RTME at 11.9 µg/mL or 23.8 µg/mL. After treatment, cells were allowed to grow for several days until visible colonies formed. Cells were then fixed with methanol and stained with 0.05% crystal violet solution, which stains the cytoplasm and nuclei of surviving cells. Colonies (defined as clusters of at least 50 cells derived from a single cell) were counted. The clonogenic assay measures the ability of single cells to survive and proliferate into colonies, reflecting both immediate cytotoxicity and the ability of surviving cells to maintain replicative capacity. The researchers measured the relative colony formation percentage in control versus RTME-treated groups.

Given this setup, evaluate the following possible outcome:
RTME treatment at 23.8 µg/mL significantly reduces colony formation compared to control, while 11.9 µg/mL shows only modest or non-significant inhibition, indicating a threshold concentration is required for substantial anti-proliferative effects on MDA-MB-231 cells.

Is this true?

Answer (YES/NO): NO